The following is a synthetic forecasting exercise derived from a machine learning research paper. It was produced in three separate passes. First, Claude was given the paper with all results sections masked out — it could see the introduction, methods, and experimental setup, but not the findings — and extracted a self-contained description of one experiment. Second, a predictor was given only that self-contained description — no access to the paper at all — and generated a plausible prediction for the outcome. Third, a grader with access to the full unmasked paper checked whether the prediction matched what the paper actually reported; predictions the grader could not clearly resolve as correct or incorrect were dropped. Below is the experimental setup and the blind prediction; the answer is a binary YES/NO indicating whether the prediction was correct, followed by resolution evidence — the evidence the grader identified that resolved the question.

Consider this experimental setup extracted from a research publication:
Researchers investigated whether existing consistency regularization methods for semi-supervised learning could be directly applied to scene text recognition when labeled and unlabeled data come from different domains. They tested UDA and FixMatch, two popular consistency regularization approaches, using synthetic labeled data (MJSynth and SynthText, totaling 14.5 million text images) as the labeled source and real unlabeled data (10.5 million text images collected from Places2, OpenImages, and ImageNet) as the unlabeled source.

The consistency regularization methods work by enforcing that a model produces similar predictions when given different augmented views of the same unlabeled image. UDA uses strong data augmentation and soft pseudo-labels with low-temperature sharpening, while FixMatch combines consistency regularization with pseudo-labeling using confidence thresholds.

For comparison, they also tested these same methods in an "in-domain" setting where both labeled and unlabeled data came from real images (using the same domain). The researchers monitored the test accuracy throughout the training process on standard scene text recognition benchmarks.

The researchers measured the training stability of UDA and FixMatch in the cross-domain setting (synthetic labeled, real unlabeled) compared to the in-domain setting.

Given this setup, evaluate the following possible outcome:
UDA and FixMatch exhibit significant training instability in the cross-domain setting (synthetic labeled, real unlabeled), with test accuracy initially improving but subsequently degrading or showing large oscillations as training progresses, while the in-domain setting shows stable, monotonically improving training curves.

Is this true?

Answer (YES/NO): YES